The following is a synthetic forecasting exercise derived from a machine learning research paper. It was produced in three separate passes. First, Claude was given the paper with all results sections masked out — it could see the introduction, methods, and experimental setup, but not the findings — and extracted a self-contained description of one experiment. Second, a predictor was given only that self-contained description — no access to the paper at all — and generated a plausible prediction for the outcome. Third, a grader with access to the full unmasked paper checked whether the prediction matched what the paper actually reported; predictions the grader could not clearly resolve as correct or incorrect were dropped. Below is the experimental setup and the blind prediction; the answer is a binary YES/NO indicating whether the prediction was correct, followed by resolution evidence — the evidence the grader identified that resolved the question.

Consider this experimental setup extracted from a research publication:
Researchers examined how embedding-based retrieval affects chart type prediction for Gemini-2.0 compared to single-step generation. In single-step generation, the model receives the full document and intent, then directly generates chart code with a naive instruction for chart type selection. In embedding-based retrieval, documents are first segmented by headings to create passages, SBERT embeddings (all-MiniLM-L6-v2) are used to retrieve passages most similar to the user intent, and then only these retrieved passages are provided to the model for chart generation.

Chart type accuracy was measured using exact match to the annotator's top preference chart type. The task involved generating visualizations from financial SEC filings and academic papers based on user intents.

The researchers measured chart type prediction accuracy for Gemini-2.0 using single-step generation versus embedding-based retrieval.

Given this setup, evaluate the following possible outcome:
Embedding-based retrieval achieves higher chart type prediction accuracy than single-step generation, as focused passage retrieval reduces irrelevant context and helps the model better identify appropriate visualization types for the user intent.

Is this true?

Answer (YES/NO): NO